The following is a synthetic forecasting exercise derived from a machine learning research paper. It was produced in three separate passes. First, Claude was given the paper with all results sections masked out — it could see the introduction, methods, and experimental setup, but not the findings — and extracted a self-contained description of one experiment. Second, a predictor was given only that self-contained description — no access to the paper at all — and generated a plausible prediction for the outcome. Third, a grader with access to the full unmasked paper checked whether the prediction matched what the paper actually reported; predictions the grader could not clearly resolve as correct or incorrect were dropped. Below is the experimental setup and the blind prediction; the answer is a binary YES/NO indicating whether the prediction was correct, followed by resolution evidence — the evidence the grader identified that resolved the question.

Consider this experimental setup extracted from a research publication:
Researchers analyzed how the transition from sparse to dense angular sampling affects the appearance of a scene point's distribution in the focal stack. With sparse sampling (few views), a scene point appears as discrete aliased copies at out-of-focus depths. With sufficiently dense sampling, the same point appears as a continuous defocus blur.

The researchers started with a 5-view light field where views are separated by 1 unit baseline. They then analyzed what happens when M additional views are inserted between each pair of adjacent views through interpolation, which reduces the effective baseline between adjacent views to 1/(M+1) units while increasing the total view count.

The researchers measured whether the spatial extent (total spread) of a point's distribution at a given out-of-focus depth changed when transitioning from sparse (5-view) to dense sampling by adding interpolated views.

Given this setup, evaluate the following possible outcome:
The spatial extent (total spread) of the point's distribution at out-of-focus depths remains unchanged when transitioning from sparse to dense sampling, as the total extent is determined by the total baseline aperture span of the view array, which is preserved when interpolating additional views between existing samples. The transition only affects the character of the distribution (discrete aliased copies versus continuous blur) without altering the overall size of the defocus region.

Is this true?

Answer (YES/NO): YES